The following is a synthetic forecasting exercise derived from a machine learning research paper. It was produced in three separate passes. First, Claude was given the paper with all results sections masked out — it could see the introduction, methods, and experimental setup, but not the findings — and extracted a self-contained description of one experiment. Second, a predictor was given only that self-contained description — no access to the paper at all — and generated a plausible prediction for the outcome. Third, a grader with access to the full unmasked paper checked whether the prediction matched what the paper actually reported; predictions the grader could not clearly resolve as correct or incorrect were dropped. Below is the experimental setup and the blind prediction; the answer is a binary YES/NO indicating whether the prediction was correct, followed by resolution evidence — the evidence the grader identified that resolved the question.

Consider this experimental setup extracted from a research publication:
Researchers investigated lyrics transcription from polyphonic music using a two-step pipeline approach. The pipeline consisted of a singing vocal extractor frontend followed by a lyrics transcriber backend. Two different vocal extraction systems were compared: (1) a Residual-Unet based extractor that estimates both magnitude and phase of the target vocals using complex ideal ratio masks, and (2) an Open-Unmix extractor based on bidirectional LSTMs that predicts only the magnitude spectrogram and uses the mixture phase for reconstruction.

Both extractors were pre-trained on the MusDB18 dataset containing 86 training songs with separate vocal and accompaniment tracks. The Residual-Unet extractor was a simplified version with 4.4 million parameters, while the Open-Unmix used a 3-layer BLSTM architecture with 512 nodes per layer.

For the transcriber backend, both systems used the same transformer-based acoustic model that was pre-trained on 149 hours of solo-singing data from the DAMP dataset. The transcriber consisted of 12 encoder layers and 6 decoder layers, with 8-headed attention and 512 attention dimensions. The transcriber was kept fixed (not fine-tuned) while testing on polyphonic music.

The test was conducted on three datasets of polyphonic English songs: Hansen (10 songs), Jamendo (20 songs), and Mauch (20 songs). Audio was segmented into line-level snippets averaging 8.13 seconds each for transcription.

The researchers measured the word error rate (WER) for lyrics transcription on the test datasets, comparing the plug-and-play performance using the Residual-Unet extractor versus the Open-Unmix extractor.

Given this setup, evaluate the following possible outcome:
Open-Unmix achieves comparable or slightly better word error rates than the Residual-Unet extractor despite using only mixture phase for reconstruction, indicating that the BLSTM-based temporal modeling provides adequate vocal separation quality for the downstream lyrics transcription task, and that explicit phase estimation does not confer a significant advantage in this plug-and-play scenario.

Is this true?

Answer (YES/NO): NO